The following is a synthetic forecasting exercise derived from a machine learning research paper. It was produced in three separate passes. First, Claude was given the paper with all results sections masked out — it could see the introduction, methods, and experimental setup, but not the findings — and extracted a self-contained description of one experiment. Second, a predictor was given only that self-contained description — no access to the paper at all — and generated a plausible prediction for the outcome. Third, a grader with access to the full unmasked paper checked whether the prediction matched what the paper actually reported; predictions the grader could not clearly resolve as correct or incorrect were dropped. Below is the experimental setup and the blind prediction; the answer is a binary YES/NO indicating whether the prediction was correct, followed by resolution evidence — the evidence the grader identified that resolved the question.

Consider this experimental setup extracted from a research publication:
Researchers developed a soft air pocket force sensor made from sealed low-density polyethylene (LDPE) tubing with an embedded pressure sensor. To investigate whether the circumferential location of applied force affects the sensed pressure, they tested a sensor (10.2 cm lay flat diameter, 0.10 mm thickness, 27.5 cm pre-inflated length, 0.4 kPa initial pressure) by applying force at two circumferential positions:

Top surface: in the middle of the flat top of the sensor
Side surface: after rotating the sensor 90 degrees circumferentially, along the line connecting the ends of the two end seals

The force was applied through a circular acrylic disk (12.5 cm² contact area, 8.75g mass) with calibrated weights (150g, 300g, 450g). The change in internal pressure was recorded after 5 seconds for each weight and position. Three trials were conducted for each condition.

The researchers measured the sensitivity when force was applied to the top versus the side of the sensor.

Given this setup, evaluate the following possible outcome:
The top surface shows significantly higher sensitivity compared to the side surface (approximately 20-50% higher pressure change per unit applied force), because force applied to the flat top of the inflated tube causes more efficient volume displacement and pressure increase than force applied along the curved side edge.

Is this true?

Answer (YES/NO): NO